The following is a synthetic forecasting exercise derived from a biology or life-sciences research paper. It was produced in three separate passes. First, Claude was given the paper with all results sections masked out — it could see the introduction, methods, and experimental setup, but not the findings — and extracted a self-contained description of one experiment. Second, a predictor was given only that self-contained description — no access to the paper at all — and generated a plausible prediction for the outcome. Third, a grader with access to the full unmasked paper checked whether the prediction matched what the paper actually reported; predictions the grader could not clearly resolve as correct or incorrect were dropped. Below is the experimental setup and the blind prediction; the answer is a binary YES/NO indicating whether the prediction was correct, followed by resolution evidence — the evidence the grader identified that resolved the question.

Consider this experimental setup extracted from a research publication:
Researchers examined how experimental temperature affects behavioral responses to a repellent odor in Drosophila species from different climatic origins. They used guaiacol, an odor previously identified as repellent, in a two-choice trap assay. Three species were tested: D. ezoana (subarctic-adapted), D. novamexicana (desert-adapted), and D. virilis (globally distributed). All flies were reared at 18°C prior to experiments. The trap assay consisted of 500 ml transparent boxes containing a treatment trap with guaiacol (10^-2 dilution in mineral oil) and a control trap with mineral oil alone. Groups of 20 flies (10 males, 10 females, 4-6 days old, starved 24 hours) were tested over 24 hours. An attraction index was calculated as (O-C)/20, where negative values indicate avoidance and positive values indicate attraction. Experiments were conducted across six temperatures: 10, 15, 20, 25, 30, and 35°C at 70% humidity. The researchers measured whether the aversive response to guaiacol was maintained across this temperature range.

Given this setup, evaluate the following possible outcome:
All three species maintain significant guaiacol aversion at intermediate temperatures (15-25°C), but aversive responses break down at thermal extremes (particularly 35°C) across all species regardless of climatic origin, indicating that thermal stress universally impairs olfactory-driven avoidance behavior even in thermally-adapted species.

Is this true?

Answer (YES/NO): NO